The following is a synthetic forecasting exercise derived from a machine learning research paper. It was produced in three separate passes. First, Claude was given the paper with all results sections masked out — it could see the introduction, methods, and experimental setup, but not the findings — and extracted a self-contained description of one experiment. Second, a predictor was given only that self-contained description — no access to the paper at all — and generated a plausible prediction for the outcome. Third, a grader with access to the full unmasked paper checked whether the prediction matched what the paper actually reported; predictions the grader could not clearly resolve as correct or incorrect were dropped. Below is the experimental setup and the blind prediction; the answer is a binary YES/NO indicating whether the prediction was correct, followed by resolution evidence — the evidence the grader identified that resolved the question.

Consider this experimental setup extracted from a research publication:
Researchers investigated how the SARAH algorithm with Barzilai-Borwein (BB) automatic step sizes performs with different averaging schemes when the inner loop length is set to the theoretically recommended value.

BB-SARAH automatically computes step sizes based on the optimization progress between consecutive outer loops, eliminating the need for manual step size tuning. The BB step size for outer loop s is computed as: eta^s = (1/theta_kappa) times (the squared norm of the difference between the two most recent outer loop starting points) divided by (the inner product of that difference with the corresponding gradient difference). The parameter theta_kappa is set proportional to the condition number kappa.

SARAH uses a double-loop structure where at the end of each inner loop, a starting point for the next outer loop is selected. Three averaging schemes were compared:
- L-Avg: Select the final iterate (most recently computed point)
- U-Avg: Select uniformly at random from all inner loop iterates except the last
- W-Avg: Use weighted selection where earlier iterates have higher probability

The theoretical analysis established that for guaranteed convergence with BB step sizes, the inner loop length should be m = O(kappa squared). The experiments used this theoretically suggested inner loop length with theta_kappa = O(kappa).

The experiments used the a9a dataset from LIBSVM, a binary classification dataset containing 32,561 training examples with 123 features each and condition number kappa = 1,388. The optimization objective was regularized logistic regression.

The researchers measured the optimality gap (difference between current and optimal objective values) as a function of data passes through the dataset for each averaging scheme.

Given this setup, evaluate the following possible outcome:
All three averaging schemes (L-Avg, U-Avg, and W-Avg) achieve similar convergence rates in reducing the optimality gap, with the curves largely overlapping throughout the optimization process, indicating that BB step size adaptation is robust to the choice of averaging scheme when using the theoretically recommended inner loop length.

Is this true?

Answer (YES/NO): NO